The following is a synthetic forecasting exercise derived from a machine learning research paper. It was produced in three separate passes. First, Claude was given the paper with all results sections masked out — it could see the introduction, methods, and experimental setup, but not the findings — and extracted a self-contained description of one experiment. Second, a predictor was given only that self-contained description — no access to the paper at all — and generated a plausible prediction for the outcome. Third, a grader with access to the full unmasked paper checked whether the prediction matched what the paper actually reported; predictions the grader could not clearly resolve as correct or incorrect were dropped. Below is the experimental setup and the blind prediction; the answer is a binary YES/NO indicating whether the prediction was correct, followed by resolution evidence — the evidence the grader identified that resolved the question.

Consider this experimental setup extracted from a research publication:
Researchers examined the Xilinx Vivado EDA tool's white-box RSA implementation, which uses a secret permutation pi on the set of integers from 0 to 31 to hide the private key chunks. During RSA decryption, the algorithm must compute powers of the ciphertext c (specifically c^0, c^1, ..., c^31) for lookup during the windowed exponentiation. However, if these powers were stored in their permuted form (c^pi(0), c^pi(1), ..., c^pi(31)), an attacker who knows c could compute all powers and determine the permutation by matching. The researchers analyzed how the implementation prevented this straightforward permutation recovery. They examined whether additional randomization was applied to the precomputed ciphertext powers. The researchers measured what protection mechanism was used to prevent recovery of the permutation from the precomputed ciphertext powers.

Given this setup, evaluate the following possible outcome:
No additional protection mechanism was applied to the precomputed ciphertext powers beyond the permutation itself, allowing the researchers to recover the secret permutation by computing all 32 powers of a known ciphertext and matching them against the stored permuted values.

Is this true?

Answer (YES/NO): NO